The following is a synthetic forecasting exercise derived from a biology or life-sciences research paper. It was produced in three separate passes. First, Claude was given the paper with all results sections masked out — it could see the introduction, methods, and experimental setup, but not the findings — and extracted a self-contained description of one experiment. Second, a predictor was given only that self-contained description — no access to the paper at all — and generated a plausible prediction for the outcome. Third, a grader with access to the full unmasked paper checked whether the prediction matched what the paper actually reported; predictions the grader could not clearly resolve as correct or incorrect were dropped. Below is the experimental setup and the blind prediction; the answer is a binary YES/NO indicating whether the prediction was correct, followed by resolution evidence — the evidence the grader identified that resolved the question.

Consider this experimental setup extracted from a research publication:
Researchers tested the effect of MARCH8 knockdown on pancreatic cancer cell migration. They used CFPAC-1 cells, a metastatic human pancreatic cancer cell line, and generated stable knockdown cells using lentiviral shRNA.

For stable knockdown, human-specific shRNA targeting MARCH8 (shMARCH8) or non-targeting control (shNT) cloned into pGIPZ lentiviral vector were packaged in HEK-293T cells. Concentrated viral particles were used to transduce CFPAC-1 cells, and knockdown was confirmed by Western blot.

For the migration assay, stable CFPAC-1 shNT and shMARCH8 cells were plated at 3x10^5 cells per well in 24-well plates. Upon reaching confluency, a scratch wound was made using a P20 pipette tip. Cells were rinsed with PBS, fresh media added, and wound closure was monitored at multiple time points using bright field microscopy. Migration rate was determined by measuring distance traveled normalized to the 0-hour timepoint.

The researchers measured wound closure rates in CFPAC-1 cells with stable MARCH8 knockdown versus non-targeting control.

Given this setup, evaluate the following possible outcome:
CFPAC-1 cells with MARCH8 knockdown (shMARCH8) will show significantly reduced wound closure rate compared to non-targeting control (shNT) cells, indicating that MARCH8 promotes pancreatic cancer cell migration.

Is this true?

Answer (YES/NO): NO